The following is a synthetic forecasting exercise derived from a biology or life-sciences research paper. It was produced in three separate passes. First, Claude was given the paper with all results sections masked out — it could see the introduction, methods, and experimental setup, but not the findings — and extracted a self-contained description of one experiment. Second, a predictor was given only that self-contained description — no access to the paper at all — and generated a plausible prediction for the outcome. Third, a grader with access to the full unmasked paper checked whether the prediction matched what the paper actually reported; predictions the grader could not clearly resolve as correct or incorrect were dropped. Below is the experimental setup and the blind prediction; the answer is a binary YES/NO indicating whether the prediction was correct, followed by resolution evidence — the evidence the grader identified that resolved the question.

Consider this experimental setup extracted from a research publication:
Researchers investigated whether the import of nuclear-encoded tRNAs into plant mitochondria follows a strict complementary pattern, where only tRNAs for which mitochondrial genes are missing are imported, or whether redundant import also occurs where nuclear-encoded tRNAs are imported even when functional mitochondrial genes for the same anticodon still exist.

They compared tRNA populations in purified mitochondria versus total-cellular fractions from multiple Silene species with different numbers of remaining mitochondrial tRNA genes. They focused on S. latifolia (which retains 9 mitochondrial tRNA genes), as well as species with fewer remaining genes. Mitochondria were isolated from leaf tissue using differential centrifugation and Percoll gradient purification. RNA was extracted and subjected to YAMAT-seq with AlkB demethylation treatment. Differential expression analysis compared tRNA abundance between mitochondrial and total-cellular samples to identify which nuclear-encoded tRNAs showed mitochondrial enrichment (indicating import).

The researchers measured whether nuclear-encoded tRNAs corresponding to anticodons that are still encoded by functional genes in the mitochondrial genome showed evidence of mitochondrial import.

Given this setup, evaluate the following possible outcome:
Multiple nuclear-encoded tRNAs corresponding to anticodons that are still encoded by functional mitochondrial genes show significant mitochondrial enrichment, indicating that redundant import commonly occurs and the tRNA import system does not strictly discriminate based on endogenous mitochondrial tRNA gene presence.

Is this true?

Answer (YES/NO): NO